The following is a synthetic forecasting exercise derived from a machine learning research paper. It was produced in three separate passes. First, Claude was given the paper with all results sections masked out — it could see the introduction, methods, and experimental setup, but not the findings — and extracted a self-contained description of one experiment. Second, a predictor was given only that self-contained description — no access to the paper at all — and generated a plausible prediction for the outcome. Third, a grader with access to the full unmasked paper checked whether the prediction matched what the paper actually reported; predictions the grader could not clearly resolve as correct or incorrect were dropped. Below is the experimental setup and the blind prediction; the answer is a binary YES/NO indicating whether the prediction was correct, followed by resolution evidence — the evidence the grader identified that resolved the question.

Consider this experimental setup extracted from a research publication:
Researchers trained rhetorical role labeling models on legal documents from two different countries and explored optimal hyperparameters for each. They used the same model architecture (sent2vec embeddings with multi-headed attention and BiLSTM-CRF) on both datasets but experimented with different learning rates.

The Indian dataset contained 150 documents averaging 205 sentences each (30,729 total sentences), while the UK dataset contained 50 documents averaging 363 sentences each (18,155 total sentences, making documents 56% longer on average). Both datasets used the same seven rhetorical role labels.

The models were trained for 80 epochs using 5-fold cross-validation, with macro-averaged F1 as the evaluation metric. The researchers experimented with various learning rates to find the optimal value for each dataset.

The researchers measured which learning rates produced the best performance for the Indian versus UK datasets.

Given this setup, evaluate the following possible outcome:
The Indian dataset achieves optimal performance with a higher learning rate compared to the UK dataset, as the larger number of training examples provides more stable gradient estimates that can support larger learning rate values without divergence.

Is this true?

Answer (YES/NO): YES